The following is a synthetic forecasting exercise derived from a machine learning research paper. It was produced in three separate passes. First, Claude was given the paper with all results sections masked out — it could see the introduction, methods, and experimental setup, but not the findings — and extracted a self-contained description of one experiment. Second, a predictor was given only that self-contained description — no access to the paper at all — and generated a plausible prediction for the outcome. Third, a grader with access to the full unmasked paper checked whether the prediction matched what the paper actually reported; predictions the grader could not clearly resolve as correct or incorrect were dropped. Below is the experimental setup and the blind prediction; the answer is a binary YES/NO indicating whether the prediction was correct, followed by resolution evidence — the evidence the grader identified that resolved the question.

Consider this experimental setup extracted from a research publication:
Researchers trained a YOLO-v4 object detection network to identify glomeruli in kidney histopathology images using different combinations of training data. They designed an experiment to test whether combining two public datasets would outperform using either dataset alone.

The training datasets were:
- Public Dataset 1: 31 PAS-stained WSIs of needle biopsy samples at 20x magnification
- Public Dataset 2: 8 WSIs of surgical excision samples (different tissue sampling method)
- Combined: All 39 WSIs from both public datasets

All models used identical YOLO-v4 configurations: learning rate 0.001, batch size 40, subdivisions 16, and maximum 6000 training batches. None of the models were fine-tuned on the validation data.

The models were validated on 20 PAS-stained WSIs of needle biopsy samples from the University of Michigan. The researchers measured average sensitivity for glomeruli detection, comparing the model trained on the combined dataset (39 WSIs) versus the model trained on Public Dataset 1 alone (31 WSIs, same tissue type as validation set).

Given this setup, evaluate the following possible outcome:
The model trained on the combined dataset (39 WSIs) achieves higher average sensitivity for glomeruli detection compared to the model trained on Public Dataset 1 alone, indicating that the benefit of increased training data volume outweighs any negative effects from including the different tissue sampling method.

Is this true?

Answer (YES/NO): NO